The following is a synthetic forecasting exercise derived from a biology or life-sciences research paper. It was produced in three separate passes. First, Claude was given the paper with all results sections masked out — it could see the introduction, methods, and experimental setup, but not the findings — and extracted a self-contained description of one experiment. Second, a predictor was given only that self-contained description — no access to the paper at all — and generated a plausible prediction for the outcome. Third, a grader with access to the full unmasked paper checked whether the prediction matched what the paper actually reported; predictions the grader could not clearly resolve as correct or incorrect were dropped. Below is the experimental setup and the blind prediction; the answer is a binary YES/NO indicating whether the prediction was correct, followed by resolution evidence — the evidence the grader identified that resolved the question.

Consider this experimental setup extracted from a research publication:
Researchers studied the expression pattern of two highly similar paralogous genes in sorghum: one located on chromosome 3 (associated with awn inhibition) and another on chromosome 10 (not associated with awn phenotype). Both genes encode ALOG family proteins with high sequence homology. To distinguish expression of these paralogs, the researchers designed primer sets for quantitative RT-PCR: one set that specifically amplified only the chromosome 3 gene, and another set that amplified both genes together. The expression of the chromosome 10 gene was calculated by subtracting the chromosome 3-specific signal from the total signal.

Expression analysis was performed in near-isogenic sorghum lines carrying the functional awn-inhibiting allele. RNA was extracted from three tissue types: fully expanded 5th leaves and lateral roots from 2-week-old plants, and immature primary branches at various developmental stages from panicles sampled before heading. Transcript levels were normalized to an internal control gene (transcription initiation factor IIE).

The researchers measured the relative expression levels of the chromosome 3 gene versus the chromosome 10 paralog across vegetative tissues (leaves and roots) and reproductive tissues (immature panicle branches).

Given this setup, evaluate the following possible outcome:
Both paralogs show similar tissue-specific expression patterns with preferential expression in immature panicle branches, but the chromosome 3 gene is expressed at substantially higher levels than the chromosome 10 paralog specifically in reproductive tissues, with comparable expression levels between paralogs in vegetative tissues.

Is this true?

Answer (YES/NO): NO